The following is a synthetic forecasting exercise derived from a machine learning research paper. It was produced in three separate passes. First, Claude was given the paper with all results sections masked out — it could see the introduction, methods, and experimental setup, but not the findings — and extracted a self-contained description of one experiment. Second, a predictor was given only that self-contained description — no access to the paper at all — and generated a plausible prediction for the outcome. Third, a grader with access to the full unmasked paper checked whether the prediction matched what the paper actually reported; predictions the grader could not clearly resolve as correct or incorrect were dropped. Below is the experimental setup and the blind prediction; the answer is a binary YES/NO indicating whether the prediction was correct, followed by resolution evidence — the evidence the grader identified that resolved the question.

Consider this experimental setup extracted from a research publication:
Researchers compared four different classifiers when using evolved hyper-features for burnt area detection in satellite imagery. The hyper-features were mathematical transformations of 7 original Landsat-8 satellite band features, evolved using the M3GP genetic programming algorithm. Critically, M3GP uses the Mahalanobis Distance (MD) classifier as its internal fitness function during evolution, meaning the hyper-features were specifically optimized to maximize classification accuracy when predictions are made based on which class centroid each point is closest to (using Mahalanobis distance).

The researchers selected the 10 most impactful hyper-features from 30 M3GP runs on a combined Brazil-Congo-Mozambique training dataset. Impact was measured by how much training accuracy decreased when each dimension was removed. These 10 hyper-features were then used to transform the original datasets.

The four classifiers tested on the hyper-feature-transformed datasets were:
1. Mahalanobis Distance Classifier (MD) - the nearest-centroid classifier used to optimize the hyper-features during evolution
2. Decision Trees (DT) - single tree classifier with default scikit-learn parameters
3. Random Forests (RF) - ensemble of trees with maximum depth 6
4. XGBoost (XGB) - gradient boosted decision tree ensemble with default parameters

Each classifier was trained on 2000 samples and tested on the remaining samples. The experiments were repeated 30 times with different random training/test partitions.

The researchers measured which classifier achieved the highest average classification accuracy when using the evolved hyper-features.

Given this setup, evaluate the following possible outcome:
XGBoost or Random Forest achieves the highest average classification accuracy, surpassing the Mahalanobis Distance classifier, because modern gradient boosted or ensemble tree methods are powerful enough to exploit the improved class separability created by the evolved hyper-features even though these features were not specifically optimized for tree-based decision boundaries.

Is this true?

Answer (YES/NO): YES